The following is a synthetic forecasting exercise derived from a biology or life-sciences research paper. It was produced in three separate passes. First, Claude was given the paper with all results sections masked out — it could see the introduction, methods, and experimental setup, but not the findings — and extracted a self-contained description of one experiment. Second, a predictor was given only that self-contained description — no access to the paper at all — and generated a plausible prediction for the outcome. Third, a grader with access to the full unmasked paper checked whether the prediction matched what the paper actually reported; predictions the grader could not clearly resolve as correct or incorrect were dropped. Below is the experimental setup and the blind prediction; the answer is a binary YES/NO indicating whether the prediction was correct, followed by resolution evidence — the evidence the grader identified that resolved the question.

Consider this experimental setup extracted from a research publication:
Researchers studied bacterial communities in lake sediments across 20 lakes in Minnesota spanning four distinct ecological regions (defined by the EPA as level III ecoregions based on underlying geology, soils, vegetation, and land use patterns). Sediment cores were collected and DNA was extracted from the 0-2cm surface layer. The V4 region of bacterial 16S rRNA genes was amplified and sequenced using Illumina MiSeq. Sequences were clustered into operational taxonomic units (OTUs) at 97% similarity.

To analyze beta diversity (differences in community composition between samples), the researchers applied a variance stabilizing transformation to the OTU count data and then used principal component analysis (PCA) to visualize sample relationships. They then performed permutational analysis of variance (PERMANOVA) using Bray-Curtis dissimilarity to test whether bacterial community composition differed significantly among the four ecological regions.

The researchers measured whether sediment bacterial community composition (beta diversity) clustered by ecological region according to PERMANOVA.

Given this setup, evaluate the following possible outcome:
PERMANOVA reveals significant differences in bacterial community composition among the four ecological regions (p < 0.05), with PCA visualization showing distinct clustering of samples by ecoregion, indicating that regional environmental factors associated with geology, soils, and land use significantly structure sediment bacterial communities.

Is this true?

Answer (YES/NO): YES